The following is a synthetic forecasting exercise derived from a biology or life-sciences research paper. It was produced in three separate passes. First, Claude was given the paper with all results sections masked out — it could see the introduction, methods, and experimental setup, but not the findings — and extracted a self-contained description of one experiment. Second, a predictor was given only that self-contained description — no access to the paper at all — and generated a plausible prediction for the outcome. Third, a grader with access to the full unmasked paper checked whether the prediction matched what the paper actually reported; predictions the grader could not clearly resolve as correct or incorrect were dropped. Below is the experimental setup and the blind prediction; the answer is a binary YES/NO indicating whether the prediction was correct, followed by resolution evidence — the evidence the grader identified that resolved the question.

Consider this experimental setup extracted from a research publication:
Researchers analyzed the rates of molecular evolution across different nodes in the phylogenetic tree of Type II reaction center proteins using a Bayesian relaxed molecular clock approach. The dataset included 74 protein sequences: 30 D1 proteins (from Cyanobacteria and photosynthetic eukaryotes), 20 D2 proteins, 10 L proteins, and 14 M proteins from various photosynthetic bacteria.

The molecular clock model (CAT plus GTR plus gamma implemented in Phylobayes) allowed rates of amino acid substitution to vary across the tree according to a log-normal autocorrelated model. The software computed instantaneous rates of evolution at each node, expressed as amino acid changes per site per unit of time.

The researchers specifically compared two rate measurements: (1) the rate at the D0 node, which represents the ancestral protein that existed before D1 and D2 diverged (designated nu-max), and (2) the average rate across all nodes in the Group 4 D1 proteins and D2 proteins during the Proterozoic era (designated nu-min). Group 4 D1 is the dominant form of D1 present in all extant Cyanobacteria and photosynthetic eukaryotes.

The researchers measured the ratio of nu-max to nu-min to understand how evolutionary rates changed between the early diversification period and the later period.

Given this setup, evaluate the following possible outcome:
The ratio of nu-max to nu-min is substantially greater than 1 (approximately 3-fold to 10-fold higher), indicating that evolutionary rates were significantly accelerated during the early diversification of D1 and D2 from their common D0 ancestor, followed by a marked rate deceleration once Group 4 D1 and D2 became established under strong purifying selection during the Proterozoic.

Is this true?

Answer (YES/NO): NO